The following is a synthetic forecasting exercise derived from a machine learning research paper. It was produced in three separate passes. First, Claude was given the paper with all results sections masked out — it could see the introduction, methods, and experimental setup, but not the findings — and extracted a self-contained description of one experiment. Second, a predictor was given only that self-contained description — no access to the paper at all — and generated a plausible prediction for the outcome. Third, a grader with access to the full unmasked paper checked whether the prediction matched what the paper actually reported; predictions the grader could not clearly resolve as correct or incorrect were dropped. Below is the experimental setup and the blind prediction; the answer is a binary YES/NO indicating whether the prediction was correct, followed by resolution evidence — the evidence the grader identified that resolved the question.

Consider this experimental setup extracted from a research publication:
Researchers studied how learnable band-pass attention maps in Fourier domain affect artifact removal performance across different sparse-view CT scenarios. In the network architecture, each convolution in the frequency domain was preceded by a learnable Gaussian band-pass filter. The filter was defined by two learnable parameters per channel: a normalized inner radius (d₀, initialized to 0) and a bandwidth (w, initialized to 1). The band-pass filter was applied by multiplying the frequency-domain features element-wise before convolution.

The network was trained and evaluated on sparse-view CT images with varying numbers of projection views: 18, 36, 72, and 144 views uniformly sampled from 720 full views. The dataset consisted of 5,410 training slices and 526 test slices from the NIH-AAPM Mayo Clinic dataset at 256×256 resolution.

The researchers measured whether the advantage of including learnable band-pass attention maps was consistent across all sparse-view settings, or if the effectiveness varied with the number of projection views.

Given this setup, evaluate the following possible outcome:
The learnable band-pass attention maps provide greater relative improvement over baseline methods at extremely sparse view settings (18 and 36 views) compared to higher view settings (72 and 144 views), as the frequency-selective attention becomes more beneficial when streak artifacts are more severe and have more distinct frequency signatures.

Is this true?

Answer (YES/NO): NO